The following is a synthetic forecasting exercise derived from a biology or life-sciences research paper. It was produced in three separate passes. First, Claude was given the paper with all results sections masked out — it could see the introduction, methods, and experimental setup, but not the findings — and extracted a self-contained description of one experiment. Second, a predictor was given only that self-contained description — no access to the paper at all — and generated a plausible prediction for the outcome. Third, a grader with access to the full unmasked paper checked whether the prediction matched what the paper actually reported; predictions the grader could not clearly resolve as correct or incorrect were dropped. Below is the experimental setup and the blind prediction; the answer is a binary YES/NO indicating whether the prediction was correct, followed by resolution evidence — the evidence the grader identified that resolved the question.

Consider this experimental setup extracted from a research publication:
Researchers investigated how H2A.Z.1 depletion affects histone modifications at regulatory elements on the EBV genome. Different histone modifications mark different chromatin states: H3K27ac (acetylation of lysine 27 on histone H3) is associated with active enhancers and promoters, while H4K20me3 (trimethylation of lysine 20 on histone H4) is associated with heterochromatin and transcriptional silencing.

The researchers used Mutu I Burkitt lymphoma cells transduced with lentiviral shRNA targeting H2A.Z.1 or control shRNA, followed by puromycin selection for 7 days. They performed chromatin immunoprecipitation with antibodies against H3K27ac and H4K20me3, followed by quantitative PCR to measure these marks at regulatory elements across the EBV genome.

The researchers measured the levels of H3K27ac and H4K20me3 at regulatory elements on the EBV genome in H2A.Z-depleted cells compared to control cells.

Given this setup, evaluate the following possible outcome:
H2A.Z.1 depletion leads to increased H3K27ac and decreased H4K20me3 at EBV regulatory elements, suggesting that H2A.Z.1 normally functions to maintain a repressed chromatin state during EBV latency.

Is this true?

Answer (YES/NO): NO